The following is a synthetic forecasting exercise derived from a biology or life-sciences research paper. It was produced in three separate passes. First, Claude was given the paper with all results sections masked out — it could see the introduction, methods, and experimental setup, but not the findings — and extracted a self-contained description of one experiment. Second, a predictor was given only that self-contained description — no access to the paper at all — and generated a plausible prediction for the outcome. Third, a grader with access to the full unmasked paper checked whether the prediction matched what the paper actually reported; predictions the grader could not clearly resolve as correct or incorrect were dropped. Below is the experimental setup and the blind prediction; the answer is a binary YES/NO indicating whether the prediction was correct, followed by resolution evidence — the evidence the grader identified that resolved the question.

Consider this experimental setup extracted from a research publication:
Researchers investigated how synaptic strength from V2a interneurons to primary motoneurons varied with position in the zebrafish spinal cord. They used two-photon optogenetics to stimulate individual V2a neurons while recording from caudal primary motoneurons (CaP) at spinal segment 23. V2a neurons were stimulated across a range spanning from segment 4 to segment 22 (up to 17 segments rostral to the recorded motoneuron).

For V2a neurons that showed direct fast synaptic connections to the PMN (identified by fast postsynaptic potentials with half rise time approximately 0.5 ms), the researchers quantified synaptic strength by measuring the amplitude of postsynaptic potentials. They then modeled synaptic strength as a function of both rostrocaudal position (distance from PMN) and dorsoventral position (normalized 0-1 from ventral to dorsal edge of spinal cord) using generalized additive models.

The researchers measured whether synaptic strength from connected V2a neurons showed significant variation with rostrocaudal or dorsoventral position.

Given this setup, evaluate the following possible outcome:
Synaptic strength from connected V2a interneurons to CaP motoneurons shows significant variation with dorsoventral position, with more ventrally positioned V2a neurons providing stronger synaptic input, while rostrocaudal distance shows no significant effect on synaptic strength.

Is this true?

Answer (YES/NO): NO